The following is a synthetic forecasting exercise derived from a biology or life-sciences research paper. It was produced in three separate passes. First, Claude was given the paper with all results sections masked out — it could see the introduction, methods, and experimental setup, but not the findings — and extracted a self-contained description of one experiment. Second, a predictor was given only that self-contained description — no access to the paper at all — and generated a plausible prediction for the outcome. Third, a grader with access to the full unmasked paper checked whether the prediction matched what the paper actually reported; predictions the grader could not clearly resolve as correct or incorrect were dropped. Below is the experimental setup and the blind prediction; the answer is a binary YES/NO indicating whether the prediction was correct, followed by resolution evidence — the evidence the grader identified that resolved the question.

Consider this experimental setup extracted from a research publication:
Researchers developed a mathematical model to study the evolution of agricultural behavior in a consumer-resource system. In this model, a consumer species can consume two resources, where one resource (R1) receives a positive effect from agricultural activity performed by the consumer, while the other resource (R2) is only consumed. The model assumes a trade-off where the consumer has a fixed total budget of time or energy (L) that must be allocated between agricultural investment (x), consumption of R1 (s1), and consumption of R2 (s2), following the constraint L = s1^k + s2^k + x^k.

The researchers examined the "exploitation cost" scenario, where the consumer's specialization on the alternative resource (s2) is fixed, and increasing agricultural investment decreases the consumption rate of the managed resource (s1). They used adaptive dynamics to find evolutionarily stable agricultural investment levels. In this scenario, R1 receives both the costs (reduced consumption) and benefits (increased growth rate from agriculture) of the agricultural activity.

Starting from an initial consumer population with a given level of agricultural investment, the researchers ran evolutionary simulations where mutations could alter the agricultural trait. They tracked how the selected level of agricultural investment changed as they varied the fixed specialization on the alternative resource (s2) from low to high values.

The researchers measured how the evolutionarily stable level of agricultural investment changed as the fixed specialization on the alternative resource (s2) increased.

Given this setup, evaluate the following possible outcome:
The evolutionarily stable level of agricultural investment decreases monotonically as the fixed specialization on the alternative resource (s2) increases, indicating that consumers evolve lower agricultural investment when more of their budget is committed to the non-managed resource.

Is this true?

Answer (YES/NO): YES